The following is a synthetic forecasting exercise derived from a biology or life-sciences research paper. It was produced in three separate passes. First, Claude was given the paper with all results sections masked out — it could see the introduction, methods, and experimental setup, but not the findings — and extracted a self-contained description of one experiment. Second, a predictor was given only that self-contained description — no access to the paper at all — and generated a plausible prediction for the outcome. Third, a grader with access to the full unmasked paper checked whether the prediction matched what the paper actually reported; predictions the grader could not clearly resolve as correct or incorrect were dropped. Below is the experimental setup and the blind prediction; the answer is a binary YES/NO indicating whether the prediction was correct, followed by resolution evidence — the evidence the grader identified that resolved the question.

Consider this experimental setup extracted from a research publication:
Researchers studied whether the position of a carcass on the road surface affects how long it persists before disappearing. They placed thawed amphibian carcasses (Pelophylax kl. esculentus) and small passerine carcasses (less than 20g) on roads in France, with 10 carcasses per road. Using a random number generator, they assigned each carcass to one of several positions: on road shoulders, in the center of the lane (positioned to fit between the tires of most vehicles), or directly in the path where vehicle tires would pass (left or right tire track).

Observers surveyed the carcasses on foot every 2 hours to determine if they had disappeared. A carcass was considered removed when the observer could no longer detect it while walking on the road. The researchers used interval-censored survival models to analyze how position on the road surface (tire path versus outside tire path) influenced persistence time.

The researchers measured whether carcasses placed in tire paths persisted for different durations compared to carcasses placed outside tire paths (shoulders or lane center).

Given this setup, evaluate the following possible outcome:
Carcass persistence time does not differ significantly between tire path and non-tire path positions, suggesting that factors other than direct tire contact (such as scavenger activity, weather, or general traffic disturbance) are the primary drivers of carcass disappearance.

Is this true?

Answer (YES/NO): NO